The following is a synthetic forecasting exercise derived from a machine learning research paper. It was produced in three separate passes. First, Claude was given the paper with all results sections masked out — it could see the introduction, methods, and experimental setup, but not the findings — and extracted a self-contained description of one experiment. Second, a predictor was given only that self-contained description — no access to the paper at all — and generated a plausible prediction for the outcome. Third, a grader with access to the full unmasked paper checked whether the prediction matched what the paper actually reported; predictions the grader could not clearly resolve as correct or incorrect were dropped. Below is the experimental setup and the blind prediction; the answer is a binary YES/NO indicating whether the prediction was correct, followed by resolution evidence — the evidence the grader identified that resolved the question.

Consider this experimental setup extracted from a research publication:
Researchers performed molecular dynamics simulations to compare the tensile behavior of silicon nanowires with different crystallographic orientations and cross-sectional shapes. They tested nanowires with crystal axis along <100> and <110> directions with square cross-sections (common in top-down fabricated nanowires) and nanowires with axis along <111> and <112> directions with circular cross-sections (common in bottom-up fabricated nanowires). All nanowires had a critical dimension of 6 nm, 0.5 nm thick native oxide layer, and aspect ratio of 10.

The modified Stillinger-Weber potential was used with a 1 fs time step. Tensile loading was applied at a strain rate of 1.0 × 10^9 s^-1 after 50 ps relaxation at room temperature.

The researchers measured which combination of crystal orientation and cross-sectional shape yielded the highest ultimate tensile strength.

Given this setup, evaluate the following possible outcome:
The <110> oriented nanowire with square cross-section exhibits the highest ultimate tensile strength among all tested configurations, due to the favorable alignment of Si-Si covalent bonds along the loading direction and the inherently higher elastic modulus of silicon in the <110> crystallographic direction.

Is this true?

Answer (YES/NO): NO